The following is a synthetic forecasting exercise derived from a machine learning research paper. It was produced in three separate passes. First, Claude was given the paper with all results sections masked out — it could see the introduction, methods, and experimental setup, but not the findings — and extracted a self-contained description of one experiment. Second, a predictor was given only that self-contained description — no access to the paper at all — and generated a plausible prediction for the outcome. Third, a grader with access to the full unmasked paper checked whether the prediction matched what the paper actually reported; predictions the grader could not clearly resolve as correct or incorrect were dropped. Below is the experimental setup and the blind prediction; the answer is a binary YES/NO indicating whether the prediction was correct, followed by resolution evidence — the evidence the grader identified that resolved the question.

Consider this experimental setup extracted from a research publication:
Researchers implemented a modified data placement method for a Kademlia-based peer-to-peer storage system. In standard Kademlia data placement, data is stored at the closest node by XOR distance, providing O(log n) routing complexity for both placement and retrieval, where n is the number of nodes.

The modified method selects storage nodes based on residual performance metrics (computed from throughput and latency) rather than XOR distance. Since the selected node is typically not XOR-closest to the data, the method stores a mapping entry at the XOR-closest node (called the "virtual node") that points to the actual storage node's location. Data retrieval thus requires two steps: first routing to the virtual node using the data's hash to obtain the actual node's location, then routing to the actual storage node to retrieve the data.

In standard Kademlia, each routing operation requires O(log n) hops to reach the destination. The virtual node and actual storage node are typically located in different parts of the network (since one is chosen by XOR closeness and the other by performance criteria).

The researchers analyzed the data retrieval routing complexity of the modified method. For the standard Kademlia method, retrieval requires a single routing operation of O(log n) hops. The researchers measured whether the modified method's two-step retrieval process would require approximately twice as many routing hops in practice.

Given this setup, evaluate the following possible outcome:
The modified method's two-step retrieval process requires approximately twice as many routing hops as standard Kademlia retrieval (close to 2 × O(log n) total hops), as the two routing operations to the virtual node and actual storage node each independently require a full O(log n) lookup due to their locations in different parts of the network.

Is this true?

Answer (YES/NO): YES